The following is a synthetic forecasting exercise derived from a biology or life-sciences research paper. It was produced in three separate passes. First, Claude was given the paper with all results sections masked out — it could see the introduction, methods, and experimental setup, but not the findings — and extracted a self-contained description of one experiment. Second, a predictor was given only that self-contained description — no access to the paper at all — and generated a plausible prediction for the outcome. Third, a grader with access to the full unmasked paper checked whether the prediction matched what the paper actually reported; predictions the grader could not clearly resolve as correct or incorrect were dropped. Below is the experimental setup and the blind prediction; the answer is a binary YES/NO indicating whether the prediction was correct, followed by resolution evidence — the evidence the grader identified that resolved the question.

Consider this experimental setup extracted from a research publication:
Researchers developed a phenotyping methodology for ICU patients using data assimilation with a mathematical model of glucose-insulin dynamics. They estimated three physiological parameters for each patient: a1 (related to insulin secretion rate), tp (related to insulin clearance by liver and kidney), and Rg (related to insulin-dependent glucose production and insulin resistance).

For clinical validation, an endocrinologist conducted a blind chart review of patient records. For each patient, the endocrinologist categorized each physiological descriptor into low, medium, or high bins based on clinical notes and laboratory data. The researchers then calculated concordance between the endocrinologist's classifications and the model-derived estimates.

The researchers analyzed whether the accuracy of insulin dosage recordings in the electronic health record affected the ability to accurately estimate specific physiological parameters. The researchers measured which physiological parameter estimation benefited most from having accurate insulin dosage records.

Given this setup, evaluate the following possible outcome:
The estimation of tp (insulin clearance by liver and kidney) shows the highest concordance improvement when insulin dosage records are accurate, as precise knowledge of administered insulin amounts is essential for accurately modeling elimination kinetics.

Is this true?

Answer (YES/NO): NO